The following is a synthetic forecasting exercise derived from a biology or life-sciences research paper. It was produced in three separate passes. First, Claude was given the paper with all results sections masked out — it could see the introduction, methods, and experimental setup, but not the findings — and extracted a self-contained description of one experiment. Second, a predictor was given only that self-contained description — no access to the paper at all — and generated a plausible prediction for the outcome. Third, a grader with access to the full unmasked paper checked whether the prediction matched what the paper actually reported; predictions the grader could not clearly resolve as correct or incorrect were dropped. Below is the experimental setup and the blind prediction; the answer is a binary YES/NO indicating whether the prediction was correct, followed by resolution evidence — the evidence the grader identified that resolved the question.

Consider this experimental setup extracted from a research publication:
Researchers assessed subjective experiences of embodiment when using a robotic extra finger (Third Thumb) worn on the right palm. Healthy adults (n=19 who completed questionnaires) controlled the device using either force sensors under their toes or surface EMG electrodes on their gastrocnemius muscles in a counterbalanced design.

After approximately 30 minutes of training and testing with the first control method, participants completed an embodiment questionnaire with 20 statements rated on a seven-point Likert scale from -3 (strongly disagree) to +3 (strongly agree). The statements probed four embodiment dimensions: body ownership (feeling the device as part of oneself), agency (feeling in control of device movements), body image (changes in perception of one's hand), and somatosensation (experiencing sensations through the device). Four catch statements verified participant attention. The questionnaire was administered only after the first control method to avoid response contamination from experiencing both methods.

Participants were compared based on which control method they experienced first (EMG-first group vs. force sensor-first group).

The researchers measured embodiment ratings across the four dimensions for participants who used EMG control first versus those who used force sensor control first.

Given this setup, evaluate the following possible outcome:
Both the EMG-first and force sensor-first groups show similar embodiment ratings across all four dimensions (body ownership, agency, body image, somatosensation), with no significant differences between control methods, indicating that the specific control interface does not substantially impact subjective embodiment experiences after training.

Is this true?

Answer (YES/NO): YES